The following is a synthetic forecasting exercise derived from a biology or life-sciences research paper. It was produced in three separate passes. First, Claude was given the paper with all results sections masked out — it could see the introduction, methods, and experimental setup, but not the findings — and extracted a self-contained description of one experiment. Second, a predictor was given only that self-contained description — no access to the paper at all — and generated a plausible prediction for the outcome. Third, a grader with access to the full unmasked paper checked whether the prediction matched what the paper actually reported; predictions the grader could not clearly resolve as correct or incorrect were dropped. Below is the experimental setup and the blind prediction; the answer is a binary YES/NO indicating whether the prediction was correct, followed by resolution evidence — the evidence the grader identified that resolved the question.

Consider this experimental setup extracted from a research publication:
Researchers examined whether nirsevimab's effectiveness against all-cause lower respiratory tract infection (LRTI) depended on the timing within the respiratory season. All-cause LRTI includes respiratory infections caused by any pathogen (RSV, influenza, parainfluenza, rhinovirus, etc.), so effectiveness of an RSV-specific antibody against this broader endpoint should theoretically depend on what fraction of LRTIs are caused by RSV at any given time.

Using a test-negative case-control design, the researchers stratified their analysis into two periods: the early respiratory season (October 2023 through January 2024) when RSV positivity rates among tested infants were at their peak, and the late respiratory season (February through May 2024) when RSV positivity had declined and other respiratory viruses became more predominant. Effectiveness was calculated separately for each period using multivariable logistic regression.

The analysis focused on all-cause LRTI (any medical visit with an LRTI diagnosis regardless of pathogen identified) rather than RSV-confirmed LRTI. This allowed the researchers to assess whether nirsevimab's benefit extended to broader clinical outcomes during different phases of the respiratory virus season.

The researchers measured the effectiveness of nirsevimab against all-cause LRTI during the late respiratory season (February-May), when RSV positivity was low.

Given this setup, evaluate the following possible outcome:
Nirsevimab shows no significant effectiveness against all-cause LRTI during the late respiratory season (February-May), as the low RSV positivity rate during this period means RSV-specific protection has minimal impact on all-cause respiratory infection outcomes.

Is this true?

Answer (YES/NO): YES